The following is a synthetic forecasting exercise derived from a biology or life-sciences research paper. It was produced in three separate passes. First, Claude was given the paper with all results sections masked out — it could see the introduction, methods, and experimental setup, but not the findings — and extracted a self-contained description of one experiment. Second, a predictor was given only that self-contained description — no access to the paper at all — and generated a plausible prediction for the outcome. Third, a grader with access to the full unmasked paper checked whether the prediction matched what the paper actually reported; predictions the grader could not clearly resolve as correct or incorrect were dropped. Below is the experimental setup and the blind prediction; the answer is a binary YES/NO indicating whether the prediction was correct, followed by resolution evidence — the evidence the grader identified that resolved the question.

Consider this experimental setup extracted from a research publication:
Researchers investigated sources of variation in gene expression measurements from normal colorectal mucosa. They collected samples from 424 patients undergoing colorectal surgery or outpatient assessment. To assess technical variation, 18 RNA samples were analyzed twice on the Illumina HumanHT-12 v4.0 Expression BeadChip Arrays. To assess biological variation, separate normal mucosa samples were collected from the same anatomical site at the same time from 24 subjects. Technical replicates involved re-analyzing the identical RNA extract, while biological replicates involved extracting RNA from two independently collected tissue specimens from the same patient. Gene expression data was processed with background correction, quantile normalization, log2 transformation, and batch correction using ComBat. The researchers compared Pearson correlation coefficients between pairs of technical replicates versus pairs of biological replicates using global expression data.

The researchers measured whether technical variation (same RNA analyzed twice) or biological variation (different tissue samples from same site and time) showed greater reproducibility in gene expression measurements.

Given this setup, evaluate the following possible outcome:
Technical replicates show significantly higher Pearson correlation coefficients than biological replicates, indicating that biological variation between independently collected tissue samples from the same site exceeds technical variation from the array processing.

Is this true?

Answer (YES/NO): NO